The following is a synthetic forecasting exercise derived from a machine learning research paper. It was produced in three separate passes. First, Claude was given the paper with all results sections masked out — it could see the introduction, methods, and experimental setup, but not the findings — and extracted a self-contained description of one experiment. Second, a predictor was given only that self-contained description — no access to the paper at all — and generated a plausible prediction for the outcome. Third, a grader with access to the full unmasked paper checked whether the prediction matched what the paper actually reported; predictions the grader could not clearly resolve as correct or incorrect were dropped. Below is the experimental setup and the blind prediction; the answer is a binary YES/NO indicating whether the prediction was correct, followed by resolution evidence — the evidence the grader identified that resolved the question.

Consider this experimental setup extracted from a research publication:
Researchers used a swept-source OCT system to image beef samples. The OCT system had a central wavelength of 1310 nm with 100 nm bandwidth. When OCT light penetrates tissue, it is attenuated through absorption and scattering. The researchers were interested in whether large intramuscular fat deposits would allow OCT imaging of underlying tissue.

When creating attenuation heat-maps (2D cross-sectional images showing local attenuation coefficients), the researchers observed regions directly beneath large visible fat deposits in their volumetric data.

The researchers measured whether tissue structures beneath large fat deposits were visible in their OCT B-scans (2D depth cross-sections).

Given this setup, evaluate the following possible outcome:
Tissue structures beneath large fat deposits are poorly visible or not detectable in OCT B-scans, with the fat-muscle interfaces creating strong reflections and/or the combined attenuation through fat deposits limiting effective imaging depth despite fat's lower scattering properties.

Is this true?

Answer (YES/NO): NO